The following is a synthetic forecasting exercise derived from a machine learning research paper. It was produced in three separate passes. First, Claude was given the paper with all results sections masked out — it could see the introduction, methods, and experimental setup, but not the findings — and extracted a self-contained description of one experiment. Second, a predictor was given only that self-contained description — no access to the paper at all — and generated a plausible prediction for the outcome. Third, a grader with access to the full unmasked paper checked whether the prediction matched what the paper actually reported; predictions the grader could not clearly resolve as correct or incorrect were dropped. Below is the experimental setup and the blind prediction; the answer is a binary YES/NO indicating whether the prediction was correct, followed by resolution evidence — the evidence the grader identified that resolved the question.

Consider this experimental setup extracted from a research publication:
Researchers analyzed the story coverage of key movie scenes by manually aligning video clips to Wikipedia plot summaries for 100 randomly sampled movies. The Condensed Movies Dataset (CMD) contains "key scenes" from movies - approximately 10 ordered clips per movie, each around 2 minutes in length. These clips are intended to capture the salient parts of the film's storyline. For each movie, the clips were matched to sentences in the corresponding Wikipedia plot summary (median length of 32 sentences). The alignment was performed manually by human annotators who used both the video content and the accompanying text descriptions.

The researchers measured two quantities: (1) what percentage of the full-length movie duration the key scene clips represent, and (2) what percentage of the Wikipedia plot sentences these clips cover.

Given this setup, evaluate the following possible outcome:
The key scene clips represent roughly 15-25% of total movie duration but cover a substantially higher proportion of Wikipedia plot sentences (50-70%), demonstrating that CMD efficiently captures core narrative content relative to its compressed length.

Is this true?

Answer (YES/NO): NO